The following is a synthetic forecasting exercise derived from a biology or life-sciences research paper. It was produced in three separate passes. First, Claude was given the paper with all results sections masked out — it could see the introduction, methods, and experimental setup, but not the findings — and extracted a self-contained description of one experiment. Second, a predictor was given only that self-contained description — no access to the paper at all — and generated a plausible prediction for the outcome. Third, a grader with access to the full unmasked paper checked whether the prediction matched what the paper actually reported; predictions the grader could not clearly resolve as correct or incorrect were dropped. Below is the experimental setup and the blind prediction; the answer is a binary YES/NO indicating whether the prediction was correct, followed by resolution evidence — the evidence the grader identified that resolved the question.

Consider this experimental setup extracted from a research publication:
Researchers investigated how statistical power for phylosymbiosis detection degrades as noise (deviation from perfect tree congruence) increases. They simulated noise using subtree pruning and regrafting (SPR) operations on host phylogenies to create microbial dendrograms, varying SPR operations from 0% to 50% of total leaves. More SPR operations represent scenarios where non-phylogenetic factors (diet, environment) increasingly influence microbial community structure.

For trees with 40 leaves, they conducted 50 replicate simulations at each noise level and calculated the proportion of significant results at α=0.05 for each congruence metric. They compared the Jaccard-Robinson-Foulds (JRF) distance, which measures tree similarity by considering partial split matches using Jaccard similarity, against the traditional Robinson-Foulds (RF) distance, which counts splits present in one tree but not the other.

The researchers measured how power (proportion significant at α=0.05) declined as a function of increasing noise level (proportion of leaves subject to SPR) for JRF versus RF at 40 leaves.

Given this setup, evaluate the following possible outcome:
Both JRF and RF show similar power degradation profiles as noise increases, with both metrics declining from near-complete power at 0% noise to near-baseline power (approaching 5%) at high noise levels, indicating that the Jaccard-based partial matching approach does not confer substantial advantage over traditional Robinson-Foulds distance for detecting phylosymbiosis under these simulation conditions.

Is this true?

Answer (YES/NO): NO